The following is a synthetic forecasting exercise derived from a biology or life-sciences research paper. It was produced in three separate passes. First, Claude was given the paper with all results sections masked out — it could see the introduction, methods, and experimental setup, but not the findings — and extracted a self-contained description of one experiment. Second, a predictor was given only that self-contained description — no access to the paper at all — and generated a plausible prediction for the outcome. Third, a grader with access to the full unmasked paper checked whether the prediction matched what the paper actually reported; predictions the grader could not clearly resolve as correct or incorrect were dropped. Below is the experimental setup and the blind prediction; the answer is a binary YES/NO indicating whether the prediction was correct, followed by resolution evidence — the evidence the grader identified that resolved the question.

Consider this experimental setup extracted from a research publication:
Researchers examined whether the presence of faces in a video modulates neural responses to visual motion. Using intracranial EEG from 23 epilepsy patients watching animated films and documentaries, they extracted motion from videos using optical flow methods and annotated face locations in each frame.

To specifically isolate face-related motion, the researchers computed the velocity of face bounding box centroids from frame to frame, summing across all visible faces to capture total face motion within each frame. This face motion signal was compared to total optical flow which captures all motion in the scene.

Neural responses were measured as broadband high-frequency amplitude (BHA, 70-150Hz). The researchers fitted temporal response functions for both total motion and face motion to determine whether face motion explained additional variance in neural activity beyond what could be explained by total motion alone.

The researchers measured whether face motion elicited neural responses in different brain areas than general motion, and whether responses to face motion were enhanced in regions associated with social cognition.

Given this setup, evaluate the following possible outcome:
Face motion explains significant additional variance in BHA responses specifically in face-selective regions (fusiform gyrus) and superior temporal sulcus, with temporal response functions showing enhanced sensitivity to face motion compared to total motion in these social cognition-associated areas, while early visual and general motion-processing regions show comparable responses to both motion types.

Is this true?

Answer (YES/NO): NO